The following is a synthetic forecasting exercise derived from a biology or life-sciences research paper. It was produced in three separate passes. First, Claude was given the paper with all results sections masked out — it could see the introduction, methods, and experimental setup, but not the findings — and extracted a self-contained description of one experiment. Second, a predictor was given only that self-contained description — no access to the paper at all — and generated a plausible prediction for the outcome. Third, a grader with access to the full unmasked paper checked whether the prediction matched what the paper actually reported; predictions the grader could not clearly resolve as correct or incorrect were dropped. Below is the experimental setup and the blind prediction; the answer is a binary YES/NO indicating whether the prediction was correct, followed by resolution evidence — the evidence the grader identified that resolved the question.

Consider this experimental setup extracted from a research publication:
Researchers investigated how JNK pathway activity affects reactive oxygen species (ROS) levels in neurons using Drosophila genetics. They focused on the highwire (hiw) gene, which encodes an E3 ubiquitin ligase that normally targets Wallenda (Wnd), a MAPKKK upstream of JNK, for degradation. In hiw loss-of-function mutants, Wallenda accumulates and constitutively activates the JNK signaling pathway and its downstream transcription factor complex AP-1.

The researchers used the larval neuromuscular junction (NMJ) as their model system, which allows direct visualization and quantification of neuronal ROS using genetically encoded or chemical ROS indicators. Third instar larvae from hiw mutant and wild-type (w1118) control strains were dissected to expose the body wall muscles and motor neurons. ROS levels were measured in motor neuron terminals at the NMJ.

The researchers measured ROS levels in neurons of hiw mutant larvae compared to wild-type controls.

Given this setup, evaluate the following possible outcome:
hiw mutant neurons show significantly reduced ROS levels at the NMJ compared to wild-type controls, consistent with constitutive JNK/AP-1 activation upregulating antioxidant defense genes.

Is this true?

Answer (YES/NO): YES